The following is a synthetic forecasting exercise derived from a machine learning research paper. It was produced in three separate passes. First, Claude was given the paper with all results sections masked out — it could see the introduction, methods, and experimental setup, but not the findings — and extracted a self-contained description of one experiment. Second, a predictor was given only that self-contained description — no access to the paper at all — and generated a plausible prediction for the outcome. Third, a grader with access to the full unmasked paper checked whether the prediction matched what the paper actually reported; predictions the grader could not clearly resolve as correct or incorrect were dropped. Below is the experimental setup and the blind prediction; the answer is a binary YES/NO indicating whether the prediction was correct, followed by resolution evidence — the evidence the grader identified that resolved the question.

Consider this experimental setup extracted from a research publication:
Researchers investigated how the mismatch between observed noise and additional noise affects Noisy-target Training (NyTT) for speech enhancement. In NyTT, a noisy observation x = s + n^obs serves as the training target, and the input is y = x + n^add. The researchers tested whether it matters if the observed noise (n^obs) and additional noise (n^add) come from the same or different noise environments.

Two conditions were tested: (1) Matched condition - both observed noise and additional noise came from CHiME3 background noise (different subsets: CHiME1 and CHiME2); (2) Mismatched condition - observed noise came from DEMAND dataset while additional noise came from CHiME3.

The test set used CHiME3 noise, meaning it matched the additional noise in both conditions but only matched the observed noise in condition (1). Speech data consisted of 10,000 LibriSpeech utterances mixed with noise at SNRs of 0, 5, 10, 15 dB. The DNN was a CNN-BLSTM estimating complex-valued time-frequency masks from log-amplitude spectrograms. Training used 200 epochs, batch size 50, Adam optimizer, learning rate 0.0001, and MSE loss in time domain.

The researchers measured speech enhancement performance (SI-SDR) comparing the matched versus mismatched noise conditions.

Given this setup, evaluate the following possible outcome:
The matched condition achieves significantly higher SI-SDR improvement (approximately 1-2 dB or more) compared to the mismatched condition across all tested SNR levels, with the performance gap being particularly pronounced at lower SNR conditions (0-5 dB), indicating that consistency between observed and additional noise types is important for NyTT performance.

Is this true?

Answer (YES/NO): NO